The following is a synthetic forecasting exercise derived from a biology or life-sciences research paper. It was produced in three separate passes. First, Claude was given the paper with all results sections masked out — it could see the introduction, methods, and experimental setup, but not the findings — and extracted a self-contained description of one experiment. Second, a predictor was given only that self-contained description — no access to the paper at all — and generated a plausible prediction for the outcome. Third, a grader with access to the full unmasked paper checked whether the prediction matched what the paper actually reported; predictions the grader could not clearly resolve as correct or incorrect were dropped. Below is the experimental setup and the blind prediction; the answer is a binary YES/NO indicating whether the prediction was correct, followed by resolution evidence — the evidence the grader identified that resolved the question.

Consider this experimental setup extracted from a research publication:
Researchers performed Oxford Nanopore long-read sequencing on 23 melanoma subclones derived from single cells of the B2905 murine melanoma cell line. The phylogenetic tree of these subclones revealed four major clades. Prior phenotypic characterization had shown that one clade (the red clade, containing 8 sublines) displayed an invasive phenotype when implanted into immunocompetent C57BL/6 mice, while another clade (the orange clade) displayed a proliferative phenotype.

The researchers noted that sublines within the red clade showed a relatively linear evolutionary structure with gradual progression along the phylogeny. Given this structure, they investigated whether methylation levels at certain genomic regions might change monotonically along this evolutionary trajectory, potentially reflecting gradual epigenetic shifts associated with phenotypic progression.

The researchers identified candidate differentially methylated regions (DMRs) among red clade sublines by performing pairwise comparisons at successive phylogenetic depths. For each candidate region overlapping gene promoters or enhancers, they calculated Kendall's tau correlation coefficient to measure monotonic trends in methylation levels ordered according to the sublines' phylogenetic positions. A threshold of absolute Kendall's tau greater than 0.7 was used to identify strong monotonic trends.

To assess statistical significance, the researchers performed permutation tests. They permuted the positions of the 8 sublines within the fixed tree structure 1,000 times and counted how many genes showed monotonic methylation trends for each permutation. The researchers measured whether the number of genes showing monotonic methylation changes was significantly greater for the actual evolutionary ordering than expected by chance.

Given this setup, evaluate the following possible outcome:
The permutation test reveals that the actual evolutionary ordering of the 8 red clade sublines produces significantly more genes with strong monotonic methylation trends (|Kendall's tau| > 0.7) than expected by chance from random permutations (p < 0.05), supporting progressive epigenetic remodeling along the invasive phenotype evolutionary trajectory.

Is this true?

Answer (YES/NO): YES